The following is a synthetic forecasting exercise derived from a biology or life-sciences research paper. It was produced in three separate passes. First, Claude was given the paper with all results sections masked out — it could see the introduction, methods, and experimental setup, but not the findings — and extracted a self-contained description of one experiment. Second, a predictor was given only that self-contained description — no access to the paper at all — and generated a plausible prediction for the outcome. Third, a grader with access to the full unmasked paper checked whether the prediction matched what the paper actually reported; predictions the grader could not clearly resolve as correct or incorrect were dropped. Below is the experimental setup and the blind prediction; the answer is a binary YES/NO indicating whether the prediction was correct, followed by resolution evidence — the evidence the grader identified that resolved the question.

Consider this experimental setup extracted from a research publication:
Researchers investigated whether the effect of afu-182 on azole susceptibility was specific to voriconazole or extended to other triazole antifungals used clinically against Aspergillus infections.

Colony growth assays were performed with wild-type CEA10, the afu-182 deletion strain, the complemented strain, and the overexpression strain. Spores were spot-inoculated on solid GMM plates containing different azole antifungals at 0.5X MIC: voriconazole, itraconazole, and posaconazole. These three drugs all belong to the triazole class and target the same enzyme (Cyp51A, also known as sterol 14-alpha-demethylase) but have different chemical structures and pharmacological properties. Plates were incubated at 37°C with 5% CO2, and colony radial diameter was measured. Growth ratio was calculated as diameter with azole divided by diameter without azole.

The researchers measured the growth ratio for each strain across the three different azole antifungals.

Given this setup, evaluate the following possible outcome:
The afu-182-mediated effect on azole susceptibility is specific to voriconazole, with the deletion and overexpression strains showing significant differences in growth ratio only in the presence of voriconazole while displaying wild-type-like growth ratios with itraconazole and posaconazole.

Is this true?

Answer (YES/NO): NO